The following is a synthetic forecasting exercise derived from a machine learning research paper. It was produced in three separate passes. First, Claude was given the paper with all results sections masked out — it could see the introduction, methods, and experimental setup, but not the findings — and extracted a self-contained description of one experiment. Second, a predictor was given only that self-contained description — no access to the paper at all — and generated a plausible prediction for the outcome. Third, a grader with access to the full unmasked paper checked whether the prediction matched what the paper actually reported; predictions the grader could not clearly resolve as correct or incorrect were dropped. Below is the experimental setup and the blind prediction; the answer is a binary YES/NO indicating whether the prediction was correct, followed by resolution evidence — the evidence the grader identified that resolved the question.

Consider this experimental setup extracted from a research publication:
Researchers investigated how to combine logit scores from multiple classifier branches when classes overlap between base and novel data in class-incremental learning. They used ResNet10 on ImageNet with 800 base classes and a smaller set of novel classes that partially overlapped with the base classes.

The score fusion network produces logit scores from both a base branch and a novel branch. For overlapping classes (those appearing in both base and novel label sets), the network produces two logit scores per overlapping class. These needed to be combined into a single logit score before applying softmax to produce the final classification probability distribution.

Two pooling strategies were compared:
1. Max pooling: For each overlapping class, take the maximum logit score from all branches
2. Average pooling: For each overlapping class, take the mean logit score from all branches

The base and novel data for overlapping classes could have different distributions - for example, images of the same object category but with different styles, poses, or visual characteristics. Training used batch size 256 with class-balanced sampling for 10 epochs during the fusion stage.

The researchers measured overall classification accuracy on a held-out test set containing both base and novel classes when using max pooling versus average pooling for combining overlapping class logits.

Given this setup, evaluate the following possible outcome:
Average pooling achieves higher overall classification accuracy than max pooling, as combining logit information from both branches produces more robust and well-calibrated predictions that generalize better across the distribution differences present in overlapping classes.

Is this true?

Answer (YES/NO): NO